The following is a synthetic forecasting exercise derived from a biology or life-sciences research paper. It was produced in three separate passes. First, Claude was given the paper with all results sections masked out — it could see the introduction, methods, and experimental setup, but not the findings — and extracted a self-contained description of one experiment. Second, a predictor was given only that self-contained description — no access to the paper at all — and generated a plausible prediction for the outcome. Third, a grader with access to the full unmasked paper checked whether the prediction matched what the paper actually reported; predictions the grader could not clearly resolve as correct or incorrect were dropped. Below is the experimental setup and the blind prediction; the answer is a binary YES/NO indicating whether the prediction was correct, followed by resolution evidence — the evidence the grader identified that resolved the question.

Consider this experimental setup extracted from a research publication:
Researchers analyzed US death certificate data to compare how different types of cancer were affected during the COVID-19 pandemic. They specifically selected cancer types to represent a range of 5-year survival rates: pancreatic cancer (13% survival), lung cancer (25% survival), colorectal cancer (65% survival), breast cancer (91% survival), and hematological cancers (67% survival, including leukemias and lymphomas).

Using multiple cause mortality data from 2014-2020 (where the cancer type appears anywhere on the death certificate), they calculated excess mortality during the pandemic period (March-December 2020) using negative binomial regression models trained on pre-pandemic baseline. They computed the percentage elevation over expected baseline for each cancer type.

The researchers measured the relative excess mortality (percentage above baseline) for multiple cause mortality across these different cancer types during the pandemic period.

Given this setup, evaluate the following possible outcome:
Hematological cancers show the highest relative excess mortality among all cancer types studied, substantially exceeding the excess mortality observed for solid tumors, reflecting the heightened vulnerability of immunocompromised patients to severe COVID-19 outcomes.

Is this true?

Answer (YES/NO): YES